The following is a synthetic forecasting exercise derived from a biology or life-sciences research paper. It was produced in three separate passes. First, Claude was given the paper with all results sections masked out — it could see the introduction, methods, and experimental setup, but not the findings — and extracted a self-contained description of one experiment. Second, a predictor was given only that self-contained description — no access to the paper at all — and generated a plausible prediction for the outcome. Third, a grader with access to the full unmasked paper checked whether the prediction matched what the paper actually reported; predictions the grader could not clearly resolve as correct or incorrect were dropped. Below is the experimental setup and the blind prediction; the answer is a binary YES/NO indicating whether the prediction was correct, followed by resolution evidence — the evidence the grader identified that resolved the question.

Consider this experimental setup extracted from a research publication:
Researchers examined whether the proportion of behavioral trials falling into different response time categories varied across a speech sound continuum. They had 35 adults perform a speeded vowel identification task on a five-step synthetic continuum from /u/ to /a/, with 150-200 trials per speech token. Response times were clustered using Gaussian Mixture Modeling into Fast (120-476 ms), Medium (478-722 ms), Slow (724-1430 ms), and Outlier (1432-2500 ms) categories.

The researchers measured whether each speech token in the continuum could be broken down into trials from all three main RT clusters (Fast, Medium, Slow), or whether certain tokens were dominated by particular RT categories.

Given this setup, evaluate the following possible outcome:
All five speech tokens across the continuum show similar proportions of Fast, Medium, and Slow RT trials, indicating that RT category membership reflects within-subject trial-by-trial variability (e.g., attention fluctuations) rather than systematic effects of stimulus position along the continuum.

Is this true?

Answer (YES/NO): NO